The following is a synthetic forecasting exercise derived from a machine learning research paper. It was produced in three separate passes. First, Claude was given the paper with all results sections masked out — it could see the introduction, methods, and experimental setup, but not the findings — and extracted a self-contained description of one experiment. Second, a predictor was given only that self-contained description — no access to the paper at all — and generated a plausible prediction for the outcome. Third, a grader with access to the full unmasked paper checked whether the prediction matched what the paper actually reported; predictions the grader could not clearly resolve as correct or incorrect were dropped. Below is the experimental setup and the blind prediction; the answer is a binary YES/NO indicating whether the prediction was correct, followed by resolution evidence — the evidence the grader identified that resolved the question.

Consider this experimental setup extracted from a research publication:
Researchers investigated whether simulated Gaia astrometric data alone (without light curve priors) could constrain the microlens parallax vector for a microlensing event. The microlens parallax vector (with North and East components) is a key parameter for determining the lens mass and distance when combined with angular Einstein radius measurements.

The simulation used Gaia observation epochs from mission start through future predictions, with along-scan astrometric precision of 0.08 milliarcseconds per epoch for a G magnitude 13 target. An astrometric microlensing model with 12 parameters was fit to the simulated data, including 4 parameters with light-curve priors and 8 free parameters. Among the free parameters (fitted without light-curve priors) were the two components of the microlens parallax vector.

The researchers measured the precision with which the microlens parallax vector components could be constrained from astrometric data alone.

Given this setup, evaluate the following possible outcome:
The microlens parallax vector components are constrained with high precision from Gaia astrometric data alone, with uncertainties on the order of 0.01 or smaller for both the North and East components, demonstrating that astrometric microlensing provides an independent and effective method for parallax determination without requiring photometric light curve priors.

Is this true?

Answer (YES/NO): NO